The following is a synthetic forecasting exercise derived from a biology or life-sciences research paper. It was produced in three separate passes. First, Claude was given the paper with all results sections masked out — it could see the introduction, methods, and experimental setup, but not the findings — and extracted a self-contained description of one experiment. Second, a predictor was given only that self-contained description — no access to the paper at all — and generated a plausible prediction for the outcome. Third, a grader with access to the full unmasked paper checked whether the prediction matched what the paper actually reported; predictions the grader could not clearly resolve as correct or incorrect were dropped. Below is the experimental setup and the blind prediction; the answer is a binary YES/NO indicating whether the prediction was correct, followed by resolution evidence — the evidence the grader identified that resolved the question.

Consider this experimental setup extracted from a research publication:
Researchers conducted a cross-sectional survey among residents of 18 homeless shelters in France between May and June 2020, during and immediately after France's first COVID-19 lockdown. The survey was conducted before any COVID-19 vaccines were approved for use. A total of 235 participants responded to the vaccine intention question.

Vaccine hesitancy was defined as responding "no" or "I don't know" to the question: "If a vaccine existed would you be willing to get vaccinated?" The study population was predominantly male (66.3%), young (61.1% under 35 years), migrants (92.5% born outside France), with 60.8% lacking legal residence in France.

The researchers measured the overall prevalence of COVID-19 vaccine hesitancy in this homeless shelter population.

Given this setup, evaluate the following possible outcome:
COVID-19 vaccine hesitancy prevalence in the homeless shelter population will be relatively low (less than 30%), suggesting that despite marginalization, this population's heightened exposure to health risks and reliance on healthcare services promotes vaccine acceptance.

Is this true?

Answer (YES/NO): NO